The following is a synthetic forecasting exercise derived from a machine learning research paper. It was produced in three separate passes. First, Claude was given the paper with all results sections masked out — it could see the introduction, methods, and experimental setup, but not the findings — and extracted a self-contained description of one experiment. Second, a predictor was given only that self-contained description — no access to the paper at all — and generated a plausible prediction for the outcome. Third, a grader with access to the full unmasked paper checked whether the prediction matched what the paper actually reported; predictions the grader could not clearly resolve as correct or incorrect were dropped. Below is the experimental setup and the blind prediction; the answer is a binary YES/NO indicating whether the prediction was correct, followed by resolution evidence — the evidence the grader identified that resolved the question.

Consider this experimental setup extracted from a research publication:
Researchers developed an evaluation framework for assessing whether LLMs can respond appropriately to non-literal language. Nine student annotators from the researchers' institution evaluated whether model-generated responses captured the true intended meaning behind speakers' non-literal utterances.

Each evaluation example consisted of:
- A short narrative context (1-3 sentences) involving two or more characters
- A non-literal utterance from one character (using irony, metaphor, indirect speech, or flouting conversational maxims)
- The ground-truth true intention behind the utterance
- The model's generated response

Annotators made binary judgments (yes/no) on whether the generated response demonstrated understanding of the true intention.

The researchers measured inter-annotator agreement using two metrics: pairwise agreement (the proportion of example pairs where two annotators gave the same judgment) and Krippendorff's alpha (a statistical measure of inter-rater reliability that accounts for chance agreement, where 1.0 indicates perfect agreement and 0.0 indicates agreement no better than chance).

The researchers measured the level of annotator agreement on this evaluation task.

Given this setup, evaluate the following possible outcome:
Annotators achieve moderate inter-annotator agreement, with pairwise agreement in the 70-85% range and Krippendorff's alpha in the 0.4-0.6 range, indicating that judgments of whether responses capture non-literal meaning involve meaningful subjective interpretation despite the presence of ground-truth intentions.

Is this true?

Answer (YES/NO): YES